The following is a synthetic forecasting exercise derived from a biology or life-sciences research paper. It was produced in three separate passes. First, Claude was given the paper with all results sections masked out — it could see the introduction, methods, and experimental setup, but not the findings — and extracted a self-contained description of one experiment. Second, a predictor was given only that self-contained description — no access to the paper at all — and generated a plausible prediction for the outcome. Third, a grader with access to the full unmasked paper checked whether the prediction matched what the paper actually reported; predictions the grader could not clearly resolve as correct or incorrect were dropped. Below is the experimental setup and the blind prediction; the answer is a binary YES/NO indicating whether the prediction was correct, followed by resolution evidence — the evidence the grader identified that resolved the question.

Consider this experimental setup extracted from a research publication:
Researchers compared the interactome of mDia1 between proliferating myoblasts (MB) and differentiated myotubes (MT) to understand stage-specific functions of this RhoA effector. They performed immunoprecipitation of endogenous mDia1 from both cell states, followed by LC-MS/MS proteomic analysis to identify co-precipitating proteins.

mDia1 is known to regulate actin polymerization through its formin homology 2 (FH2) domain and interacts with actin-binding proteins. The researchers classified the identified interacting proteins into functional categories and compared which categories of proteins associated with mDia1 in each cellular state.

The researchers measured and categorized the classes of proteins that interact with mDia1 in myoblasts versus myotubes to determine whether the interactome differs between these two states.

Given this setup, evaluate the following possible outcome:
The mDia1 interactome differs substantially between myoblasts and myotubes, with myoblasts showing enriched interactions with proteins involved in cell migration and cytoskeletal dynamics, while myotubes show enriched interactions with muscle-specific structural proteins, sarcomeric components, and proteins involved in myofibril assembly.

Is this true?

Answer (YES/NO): NO